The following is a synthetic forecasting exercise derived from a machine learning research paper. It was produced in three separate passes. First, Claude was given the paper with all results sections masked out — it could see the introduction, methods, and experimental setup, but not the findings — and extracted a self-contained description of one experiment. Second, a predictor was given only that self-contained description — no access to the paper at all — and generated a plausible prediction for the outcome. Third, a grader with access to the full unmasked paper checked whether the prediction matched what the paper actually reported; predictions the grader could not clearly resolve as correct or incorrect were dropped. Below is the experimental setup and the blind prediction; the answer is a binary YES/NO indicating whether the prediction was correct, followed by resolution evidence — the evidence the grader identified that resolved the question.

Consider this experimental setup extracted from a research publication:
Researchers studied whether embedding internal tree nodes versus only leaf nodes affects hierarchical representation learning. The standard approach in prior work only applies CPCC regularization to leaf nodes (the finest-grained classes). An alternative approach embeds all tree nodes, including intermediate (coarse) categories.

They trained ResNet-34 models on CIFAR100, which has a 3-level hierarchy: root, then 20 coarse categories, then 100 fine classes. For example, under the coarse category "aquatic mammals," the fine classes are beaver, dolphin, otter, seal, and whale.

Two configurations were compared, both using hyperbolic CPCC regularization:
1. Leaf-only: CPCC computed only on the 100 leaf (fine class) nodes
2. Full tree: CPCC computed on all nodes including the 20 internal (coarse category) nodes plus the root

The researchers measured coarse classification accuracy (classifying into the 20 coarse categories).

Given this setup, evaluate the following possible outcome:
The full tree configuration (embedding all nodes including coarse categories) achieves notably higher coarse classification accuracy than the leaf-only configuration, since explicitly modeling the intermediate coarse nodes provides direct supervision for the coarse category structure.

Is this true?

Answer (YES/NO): NO